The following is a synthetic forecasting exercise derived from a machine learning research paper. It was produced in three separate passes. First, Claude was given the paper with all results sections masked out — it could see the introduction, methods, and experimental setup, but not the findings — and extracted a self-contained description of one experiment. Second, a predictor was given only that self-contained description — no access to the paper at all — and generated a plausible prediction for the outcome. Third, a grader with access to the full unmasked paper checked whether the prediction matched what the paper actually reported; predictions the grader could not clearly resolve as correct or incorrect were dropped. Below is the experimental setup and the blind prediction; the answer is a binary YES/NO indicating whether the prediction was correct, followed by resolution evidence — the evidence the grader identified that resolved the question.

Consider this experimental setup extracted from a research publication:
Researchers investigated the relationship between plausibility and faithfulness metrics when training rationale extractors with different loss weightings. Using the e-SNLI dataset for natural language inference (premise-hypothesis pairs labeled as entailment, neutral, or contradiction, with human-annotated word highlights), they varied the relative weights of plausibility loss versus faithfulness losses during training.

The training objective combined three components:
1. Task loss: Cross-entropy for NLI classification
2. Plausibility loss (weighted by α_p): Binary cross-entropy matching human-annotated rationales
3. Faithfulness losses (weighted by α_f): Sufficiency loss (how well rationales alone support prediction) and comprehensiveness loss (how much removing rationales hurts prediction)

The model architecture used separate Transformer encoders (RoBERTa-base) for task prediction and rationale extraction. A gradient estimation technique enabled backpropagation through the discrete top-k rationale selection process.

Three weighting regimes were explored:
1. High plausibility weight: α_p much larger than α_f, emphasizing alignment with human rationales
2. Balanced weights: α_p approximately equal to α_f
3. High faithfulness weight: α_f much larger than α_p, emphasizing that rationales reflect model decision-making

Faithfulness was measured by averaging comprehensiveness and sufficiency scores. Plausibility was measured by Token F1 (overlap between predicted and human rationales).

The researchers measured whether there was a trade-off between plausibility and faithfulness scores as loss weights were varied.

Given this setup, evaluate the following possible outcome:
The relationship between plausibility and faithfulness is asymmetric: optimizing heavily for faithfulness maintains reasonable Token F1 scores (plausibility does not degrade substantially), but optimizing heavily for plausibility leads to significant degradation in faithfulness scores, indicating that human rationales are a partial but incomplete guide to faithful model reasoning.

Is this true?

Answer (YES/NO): NO